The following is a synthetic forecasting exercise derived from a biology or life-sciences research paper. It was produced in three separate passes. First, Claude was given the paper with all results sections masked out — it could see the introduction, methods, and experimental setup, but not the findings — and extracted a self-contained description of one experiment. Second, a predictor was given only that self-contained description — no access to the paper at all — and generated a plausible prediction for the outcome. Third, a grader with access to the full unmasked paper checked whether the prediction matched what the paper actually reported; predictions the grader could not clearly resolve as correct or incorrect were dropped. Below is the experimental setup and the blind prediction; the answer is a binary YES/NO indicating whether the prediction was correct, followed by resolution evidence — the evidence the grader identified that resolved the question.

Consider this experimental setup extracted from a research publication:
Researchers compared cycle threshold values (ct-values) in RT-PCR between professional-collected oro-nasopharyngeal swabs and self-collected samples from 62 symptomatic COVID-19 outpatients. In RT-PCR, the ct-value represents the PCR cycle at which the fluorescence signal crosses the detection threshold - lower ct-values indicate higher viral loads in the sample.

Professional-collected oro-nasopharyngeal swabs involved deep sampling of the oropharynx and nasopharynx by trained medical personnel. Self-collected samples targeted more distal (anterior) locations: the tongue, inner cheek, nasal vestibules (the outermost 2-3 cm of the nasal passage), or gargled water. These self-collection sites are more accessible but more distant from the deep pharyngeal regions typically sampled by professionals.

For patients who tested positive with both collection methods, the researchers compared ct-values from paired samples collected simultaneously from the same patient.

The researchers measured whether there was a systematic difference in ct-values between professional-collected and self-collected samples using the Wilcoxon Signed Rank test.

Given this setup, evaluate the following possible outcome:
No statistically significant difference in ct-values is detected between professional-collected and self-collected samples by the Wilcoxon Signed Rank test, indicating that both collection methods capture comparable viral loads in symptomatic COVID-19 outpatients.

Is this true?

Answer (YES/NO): NO